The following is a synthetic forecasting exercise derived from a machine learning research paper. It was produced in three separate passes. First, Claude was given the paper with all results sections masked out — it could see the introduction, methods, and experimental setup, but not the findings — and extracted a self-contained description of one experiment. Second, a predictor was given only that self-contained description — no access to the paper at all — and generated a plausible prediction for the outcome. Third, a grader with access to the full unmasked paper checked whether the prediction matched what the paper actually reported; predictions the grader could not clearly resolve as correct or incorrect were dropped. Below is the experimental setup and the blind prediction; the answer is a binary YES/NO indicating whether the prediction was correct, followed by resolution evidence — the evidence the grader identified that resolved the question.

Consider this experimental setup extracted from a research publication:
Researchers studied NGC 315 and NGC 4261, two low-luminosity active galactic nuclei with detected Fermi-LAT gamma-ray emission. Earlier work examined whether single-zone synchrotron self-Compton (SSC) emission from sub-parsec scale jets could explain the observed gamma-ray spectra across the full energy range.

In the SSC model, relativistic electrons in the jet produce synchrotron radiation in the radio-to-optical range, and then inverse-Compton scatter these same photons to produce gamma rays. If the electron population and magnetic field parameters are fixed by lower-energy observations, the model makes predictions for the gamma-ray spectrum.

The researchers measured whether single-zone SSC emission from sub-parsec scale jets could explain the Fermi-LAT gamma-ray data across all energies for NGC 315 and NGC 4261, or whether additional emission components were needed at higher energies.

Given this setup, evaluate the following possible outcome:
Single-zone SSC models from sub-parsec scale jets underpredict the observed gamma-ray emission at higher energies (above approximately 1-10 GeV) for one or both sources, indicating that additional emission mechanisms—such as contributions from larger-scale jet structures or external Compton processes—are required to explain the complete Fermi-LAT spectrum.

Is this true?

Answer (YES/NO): YES